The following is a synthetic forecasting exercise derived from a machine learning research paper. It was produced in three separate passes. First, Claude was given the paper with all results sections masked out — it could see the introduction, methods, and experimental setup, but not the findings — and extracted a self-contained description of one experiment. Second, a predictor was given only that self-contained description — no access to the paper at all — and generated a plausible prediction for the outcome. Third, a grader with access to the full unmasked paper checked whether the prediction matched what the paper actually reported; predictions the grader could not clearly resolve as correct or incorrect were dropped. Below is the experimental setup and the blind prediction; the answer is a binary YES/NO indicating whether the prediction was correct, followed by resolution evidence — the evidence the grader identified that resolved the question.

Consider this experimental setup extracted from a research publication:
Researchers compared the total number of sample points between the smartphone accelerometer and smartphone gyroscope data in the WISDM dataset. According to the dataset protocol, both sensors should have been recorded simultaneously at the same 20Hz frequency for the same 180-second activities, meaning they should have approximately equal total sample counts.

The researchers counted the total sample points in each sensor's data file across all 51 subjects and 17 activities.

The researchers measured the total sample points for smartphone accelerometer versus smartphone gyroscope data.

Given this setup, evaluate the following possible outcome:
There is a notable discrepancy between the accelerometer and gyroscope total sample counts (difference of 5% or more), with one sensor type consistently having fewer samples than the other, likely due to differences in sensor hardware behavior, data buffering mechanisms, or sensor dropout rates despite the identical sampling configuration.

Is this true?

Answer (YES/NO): YES